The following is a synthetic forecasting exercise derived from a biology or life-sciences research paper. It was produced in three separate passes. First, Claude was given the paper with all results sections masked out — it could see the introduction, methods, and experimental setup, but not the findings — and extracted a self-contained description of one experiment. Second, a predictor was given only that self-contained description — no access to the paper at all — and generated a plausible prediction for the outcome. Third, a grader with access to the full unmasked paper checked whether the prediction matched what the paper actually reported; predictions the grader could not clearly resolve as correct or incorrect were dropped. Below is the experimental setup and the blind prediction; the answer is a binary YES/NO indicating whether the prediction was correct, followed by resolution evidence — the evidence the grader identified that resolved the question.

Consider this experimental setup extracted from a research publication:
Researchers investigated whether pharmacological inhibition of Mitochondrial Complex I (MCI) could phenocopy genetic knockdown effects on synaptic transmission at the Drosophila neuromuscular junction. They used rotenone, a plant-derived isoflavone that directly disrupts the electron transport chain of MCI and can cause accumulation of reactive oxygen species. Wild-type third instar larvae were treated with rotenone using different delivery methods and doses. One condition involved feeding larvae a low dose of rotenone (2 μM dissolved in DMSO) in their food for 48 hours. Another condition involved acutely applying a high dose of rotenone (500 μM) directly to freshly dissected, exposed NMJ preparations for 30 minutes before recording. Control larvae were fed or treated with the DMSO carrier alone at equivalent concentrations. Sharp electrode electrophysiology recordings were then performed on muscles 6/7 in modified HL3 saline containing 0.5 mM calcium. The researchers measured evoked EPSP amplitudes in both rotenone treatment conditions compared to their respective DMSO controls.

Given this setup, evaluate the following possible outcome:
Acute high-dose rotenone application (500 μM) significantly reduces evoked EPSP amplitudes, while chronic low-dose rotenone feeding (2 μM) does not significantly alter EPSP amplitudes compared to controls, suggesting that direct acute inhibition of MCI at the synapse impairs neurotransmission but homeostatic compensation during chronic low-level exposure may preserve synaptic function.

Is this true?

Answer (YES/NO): NO